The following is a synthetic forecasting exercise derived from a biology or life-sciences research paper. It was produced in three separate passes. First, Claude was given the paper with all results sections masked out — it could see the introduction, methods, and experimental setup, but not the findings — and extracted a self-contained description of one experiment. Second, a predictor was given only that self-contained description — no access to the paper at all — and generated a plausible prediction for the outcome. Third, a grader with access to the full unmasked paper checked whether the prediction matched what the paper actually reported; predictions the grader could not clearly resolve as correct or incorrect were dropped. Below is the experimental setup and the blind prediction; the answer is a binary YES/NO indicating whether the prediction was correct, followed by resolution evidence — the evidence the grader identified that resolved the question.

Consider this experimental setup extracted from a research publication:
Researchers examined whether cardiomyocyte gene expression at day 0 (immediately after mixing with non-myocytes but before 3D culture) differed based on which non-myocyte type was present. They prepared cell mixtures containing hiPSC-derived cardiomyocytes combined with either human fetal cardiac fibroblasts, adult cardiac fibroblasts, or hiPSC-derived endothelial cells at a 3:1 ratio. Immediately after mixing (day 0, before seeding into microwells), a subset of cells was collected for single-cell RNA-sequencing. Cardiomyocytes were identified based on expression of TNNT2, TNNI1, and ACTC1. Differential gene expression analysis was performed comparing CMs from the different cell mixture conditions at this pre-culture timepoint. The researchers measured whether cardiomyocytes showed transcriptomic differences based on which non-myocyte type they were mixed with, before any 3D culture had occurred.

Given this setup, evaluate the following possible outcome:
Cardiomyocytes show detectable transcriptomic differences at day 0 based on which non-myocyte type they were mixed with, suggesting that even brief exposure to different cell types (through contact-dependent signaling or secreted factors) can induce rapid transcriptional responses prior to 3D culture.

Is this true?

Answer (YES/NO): NO